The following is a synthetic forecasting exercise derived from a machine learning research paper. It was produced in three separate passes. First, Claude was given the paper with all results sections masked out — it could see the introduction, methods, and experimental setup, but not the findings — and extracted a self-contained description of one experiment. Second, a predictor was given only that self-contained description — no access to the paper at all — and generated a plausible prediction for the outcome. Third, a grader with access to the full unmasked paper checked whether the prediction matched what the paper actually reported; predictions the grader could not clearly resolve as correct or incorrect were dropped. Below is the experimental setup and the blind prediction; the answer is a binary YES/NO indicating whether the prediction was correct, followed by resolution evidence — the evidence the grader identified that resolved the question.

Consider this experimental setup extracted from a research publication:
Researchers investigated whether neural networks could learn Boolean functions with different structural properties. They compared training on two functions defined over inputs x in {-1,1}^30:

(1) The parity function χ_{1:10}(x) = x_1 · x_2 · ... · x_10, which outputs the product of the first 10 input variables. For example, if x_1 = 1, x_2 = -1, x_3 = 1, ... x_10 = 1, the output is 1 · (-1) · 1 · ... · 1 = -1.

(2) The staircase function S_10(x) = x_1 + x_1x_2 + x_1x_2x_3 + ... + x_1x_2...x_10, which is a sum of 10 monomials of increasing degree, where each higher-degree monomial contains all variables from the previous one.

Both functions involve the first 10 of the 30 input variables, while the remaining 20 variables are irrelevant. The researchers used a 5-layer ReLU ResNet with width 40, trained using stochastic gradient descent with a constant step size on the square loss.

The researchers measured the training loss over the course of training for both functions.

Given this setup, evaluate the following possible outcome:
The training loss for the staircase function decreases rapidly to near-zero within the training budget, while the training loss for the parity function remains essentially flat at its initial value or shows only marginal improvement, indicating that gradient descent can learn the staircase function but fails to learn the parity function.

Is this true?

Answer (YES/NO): YES